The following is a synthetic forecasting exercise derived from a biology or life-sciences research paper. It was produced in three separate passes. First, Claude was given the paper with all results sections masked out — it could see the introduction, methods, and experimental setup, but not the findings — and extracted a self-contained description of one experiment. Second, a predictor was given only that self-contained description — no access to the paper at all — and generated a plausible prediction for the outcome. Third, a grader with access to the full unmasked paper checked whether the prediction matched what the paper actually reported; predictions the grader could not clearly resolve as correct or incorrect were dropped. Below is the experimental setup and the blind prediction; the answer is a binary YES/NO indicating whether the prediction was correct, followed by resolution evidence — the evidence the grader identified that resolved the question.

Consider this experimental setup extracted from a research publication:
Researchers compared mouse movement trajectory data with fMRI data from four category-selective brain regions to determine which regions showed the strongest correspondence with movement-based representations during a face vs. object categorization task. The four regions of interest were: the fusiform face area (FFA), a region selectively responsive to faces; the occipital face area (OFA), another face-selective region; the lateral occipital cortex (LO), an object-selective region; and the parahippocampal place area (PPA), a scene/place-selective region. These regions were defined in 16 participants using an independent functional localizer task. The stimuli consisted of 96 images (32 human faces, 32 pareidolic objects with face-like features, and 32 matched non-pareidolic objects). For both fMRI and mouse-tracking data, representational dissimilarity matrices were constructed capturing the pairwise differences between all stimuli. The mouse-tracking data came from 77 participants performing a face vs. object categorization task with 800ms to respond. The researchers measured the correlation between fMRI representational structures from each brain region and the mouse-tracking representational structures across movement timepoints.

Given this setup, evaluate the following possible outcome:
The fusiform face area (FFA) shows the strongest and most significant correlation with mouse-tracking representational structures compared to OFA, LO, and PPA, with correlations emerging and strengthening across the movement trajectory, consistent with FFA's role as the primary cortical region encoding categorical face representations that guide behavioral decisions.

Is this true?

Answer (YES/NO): YES